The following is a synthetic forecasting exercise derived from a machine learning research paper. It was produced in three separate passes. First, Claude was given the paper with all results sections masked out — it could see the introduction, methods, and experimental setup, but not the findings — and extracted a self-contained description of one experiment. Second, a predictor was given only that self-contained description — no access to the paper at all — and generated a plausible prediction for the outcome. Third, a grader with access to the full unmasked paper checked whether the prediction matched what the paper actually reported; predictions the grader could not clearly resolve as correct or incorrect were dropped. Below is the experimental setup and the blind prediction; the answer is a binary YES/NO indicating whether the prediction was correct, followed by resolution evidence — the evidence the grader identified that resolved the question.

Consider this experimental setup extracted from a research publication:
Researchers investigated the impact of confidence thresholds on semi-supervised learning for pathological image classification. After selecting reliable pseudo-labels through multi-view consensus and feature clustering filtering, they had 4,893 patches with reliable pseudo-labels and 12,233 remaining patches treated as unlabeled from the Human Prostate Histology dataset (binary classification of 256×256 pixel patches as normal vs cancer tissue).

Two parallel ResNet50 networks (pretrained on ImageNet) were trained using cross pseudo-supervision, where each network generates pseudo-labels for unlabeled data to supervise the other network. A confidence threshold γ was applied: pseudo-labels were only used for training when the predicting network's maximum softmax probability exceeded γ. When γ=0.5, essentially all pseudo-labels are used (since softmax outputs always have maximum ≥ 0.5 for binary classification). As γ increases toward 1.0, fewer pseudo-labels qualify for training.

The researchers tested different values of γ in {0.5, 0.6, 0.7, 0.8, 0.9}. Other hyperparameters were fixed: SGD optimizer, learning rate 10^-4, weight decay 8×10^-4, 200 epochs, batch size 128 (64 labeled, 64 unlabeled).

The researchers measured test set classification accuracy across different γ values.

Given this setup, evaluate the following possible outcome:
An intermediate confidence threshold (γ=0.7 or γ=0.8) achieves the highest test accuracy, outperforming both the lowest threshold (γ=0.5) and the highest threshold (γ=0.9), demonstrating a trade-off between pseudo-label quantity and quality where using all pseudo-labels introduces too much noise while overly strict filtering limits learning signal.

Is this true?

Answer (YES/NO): YES